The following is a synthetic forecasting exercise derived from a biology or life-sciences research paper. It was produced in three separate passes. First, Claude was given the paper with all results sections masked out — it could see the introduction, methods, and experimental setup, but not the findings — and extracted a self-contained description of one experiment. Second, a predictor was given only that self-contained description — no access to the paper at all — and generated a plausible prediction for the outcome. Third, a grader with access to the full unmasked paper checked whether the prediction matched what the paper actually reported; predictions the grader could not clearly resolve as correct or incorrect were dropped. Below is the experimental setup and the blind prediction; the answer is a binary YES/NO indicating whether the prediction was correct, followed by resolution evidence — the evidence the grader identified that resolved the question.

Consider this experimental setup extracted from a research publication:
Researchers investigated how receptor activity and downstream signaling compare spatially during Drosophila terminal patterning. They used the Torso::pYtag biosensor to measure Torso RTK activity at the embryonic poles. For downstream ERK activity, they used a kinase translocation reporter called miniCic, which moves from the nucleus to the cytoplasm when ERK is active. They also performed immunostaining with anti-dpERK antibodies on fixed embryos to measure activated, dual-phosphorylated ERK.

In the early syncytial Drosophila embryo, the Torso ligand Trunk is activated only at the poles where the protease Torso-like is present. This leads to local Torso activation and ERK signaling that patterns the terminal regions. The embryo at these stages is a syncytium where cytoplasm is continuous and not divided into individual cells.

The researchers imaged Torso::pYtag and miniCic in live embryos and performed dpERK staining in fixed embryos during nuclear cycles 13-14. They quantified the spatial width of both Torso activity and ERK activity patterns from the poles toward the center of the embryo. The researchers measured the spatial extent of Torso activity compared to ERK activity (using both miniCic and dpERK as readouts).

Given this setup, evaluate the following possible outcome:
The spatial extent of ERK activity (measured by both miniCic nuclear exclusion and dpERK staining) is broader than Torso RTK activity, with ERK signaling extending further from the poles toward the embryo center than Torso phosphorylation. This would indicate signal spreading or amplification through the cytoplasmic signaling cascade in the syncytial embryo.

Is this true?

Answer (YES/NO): YES